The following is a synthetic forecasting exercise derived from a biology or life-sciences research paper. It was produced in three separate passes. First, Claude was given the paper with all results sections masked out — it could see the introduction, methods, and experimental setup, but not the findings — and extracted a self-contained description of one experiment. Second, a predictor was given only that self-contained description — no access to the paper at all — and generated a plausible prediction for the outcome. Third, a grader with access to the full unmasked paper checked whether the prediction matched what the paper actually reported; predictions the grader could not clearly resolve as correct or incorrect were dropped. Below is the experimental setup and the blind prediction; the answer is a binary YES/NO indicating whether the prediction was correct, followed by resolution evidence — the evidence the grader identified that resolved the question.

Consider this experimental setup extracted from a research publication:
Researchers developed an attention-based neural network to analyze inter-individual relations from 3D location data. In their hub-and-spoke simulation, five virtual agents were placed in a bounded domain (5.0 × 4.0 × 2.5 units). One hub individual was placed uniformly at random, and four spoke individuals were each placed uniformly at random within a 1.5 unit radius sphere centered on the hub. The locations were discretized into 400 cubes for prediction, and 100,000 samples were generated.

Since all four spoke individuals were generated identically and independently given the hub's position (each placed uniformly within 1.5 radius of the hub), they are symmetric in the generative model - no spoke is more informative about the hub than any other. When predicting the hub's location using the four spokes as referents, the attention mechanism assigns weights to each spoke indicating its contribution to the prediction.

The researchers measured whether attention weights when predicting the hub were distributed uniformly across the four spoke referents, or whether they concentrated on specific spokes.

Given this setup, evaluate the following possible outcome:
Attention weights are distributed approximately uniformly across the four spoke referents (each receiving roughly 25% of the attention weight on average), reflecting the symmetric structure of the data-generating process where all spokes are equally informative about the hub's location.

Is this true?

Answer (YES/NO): YES